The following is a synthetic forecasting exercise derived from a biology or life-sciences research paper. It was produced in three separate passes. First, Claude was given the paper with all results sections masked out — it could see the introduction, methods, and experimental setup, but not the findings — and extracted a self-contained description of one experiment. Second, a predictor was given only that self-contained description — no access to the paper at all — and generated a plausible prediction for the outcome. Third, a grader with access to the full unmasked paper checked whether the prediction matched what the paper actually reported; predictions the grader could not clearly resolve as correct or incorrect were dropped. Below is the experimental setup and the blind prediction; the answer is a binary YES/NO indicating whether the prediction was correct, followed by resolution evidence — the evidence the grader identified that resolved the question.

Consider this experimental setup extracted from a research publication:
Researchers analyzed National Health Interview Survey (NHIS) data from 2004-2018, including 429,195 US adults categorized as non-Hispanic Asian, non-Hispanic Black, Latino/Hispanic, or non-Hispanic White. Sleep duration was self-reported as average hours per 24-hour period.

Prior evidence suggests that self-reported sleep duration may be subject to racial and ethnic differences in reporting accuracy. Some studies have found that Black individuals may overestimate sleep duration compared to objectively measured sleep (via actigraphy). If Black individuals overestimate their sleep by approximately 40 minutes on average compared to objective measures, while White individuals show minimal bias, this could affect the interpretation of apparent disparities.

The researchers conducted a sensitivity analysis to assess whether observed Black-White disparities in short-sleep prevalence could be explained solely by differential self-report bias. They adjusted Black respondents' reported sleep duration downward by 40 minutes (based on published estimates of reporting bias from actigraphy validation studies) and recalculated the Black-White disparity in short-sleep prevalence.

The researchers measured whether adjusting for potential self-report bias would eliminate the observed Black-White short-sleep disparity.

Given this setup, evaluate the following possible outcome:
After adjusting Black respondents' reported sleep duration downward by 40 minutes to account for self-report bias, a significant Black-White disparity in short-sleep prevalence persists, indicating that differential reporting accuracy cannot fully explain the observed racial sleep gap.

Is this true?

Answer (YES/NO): YES